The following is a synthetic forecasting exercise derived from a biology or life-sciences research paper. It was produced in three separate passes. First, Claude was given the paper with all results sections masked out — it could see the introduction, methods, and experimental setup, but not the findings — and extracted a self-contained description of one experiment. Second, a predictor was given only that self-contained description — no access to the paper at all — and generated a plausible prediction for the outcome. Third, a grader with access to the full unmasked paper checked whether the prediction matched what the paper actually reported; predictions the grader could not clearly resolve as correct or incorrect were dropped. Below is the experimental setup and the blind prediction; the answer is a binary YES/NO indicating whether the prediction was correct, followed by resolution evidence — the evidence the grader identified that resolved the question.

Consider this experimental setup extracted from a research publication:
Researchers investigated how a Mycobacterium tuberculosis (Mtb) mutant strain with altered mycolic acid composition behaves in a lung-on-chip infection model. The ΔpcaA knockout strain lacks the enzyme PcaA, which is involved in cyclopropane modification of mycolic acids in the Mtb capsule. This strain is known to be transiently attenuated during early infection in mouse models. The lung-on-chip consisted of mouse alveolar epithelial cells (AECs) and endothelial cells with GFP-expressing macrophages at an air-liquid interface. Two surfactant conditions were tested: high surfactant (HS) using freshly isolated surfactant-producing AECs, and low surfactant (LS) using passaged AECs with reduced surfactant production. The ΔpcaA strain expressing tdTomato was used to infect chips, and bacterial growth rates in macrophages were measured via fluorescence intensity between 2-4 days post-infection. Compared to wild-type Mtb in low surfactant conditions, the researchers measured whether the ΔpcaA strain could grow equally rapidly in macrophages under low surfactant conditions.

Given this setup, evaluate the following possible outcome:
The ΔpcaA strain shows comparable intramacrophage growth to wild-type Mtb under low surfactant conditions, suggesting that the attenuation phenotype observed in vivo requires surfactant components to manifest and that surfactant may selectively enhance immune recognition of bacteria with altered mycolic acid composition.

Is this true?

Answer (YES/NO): NO